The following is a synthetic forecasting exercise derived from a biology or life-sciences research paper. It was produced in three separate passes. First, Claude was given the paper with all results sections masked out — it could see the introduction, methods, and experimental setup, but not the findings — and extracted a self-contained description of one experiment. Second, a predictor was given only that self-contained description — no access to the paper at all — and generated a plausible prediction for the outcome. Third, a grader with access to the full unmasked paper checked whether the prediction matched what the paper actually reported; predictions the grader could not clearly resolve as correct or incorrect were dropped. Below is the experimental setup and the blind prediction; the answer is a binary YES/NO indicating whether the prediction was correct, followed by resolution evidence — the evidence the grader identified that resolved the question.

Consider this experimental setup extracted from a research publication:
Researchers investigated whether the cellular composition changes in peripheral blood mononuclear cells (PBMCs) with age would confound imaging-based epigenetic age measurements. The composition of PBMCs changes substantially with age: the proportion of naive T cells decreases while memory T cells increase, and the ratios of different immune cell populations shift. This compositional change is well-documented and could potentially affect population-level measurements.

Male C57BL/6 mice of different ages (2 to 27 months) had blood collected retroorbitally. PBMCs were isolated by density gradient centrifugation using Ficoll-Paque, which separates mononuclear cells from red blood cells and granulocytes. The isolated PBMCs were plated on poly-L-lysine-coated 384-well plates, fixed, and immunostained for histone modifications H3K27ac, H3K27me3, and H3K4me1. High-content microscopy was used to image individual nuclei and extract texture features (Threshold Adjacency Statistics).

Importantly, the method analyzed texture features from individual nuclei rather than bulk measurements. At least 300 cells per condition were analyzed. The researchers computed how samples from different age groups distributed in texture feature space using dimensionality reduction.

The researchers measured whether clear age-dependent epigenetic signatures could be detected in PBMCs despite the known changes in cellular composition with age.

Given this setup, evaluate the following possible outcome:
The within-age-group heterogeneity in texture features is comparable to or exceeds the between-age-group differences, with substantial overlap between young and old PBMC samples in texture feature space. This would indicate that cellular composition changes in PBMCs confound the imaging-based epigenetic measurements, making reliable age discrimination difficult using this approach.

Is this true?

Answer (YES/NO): NO